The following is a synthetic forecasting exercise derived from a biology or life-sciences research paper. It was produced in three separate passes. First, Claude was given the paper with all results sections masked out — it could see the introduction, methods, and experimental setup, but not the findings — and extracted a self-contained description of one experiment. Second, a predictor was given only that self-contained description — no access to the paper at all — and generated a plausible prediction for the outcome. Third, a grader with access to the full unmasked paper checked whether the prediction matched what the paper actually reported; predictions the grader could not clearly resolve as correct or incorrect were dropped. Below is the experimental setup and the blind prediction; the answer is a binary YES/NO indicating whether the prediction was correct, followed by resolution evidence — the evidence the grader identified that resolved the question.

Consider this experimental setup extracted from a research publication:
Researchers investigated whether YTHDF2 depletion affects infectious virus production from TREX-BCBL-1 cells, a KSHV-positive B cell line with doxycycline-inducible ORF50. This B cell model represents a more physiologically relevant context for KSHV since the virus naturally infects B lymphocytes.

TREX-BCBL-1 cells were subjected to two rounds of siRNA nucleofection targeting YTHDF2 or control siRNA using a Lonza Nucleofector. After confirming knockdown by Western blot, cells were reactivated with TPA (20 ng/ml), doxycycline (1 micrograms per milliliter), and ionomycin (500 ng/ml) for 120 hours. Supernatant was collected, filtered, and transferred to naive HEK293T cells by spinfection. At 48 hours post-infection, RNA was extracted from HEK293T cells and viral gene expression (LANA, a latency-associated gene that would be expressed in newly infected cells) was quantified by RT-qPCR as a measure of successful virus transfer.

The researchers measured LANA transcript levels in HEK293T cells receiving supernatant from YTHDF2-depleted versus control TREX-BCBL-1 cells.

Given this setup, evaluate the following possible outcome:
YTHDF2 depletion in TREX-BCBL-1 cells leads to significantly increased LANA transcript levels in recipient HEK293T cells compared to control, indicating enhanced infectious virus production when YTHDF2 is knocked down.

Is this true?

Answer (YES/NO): NO